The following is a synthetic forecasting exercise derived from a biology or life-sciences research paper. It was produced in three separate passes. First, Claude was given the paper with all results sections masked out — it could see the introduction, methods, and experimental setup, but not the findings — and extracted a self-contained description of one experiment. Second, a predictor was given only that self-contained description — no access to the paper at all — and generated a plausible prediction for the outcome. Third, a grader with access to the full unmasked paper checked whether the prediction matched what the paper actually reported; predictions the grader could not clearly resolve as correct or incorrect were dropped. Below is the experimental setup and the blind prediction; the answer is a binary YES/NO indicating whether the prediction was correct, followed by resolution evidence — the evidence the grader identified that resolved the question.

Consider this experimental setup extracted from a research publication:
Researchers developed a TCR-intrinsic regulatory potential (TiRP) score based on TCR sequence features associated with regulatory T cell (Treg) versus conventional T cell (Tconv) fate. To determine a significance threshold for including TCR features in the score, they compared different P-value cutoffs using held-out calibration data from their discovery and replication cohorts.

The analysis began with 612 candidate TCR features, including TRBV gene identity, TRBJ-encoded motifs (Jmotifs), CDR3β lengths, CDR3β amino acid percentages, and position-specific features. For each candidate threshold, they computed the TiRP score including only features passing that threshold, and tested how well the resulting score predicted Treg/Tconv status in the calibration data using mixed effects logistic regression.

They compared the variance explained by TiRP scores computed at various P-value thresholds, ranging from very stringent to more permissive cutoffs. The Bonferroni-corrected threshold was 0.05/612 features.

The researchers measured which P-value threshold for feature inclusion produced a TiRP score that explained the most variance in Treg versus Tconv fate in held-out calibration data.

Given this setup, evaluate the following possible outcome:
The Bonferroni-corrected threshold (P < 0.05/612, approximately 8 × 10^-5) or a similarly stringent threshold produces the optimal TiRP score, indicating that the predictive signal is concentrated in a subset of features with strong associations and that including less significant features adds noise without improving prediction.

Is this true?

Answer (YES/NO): YES